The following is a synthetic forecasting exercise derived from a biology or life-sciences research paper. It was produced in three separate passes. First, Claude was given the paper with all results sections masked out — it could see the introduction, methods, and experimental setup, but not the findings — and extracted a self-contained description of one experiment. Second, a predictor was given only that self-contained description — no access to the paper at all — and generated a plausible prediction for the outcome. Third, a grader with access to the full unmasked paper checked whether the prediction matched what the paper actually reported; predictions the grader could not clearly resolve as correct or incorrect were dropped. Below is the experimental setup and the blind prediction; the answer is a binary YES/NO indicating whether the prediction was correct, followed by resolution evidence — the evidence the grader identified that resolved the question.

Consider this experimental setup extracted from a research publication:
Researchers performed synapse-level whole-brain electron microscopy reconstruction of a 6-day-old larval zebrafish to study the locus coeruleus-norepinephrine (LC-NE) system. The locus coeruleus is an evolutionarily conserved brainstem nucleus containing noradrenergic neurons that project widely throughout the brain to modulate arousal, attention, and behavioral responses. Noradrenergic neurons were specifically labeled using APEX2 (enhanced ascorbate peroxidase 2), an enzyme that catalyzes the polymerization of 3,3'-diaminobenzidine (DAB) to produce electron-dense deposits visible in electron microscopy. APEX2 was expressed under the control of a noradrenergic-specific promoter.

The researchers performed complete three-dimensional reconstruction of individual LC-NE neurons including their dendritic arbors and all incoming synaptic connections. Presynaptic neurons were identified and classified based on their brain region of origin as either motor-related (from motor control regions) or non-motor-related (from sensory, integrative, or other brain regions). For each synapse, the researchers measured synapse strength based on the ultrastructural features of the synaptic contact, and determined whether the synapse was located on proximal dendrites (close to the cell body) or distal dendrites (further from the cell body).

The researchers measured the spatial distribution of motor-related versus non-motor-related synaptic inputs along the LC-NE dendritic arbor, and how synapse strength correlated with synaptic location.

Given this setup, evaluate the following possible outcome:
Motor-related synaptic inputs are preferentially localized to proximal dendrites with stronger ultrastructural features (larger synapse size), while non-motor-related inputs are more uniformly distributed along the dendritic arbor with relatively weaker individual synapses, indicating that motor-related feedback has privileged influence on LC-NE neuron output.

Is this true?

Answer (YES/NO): NO